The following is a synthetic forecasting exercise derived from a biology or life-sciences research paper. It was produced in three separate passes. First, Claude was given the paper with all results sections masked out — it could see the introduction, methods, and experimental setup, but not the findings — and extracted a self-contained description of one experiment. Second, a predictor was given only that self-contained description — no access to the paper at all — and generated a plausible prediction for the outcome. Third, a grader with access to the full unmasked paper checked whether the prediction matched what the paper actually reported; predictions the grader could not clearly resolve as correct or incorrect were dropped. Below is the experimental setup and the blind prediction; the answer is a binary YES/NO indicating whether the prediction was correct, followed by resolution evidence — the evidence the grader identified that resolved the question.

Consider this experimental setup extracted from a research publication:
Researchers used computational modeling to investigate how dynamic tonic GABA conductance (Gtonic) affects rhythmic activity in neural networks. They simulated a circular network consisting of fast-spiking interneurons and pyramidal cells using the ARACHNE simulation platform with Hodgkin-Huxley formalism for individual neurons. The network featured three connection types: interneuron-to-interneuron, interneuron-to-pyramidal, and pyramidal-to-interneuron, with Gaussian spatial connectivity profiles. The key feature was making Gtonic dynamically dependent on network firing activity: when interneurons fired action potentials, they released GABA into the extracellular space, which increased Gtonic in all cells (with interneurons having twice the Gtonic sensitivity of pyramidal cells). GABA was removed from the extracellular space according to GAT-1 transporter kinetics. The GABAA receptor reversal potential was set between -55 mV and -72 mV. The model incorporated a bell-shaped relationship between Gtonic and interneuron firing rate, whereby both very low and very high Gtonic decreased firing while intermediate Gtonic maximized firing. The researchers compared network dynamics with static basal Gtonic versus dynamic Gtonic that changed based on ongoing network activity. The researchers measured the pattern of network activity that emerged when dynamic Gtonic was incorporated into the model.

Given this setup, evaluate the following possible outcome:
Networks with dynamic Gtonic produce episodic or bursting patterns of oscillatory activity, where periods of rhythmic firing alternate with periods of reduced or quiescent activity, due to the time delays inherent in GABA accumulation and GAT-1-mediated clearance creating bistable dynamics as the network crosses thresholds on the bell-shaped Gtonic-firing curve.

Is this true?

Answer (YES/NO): YES